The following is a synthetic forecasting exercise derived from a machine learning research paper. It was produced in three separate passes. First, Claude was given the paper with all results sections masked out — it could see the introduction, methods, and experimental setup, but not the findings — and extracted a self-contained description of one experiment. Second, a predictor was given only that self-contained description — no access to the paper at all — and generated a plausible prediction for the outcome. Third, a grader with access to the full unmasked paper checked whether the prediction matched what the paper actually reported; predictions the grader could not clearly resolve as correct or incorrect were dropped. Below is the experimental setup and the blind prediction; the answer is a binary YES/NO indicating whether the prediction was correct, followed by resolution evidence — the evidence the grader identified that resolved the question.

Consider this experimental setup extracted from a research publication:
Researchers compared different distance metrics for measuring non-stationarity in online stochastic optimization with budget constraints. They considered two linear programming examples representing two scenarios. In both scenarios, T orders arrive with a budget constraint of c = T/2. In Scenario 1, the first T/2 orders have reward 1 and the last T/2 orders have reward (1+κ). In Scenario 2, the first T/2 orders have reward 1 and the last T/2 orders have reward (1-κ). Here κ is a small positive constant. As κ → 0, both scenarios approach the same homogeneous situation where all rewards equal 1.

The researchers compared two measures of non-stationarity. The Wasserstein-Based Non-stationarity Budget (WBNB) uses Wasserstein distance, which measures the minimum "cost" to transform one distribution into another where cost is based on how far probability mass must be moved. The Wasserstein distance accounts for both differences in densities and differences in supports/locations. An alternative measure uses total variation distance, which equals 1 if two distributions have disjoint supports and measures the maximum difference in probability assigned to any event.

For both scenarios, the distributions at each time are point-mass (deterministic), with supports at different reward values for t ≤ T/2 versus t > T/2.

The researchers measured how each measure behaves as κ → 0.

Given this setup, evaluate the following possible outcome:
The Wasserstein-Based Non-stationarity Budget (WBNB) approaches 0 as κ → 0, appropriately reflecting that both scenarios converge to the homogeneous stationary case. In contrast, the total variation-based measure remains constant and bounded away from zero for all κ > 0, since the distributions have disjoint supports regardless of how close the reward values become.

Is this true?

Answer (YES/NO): YES